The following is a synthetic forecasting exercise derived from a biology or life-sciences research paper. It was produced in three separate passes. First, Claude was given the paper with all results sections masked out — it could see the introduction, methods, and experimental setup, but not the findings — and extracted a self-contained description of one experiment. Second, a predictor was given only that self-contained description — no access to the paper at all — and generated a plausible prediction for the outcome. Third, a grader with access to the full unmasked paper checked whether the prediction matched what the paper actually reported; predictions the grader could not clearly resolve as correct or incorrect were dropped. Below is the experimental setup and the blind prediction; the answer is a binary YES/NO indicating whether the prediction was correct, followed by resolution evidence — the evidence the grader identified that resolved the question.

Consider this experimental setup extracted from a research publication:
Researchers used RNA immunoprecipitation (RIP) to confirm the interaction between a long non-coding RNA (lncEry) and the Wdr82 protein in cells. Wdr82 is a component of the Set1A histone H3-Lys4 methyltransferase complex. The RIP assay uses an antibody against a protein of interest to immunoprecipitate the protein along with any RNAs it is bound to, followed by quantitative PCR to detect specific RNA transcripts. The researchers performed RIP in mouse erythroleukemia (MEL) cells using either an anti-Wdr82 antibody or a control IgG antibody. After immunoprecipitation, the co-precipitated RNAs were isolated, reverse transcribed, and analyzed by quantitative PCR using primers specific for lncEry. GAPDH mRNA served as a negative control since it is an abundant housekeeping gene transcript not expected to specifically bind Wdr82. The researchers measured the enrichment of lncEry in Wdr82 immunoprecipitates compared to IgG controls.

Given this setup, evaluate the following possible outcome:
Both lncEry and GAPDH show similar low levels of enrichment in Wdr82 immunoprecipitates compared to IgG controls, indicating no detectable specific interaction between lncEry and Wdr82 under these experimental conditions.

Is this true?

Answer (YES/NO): NO